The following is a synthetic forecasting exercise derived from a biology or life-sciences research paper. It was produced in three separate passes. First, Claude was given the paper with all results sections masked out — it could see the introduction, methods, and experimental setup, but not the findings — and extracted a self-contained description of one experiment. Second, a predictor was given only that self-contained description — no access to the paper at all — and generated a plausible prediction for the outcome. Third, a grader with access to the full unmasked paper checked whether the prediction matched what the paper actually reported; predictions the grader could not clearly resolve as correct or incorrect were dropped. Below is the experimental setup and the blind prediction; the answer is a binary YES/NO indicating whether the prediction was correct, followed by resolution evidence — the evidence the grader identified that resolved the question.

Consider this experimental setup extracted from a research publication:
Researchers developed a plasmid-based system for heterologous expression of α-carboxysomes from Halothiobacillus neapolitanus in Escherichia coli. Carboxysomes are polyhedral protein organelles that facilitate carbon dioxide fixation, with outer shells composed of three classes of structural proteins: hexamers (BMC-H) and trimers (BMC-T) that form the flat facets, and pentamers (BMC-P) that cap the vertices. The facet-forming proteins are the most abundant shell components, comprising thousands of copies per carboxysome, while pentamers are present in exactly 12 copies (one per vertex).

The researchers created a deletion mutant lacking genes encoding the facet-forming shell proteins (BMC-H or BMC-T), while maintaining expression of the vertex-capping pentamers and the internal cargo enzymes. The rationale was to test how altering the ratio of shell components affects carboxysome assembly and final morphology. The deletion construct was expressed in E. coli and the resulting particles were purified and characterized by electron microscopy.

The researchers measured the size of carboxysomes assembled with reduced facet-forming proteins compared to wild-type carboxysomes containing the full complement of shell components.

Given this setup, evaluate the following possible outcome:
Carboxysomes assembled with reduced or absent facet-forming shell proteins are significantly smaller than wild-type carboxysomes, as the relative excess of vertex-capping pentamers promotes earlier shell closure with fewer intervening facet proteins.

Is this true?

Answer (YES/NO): YES